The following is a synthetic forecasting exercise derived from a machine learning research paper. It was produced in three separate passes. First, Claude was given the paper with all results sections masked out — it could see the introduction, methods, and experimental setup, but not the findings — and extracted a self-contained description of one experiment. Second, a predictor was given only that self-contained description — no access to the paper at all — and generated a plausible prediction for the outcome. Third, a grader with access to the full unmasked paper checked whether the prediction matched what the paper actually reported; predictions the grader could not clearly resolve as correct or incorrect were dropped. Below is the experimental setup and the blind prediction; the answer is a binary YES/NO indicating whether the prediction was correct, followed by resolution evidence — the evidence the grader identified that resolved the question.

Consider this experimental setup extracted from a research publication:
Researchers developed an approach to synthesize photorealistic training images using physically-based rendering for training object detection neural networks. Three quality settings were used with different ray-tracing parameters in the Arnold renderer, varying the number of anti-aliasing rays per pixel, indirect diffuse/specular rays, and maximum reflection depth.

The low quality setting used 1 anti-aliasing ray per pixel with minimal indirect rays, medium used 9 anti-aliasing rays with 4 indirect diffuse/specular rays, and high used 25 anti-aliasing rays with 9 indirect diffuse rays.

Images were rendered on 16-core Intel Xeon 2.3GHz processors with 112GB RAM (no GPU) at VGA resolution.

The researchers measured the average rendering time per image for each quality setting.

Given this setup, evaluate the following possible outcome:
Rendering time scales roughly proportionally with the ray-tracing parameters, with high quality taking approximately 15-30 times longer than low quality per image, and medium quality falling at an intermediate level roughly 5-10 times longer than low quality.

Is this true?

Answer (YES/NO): NO